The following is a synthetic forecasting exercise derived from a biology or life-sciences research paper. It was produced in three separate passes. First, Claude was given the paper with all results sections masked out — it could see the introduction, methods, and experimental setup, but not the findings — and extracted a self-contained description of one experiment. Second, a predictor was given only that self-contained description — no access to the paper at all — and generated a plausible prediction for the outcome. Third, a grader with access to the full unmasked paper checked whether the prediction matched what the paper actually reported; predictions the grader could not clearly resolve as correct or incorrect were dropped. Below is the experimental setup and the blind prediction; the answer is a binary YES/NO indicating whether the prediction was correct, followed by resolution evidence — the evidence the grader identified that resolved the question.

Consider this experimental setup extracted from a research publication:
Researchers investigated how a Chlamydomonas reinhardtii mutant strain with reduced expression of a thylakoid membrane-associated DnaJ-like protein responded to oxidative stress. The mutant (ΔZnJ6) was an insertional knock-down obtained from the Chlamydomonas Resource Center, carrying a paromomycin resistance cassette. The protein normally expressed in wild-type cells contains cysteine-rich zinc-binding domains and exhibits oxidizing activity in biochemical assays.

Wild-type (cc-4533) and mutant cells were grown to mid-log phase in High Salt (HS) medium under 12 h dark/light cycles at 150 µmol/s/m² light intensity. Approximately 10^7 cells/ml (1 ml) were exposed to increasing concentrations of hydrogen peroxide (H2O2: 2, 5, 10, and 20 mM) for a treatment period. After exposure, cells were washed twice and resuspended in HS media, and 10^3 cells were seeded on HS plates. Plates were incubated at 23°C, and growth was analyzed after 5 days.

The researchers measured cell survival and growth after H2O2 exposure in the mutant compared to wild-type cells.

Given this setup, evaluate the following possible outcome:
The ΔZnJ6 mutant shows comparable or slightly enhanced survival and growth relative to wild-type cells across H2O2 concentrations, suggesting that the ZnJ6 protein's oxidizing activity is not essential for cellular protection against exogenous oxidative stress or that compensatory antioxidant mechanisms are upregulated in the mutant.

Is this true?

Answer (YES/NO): YES